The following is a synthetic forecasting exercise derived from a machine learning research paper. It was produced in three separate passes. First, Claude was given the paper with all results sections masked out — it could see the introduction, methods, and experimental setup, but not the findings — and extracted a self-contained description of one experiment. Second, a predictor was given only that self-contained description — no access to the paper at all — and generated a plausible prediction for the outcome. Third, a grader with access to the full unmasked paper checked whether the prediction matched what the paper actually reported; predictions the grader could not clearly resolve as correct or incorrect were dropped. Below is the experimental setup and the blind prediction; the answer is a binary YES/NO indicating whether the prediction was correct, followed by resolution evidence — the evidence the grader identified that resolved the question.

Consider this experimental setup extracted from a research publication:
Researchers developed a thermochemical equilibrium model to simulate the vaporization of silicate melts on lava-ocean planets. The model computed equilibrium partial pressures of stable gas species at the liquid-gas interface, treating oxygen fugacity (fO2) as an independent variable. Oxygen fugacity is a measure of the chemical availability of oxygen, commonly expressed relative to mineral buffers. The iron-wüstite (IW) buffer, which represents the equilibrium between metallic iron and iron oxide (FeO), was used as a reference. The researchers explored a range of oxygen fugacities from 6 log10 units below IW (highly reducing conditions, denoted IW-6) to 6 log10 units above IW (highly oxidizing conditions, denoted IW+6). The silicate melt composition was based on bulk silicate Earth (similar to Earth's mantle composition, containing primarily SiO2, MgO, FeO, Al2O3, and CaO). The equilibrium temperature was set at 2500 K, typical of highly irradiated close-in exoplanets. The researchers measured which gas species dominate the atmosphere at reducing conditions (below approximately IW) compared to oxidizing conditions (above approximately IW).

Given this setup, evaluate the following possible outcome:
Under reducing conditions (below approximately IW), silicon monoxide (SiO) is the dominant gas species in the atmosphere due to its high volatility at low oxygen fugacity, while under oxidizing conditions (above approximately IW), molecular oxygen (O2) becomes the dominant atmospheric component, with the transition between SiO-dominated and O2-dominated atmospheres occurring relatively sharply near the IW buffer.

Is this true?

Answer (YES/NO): NO